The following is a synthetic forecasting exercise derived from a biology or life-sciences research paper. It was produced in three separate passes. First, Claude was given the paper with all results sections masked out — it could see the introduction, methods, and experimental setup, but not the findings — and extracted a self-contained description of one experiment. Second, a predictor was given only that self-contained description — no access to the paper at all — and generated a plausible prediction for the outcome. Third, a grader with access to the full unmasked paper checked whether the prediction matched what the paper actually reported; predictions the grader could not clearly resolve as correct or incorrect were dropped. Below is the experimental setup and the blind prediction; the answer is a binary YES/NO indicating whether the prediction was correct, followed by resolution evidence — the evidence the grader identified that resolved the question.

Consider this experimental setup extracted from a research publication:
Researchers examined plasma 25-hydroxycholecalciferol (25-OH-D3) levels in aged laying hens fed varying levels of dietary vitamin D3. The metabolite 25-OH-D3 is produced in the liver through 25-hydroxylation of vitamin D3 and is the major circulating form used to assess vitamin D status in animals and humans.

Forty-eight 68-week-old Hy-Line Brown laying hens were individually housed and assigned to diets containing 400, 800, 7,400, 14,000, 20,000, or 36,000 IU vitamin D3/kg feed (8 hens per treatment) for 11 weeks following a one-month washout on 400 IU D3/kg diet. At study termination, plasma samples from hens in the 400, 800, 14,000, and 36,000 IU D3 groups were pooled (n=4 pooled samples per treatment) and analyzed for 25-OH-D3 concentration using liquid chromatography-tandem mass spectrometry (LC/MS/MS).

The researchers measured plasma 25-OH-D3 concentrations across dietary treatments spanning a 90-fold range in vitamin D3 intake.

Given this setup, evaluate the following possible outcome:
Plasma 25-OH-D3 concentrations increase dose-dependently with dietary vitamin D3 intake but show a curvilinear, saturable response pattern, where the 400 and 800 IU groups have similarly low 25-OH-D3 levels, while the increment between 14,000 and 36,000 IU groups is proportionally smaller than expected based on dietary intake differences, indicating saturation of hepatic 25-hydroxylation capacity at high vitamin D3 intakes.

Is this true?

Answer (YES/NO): NO